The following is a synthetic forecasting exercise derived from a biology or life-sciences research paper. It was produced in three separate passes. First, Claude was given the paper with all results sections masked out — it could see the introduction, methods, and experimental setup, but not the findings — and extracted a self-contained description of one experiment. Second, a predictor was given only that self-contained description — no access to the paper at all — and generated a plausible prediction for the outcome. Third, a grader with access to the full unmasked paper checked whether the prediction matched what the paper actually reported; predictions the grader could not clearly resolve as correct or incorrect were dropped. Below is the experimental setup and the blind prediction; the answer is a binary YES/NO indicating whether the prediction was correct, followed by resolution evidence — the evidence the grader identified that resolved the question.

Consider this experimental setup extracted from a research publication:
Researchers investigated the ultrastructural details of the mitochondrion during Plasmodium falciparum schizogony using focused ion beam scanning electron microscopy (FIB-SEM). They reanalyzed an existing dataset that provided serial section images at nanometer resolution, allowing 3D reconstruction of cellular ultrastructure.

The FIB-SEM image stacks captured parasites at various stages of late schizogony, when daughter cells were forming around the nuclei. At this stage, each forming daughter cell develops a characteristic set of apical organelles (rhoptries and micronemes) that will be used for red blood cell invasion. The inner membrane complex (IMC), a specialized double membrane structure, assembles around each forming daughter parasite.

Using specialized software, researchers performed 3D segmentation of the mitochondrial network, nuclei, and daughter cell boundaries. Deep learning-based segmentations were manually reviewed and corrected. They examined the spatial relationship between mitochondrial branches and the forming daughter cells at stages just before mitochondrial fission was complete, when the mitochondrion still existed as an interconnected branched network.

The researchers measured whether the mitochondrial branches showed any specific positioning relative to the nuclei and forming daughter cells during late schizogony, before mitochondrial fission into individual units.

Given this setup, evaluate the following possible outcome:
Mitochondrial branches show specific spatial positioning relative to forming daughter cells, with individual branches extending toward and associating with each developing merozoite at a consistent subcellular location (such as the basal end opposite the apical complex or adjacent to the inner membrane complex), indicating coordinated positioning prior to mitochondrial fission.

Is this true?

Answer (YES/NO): YES